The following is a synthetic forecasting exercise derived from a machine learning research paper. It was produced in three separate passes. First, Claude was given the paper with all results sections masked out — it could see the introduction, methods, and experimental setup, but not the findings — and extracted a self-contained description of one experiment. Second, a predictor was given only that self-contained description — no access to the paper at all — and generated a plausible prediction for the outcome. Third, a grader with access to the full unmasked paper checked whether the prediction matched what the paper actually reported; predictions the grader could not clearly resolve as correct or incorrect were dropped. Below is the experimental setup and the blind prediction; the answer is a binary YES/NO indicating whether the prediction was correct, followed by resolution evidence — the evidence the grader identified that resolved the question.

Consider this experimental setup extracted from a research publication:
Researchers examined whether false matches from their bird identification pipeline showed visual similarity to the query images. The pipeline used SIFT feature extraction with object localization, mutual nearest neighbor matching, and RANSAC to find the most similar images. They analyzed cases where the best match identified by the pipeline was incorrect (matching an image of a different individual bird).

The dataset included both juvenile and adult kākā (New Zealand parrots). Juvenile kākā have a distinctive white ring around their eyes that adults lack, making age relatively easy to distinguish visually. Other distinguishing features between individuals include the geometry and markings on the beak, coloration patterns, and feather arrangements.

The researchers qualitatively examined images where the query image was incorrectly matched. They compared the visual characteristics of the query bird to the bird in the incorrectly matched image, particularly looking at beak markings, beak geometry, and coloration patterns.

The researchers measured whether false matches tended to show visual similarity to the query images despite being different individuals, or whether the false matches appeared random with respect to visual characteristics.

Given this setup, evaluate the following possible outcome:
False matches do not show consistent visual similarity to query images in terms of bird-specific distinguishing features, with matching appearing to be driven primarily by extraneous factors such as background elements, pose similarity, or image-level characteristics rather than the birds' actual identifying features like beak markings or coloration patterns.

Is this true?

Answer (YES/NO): NO